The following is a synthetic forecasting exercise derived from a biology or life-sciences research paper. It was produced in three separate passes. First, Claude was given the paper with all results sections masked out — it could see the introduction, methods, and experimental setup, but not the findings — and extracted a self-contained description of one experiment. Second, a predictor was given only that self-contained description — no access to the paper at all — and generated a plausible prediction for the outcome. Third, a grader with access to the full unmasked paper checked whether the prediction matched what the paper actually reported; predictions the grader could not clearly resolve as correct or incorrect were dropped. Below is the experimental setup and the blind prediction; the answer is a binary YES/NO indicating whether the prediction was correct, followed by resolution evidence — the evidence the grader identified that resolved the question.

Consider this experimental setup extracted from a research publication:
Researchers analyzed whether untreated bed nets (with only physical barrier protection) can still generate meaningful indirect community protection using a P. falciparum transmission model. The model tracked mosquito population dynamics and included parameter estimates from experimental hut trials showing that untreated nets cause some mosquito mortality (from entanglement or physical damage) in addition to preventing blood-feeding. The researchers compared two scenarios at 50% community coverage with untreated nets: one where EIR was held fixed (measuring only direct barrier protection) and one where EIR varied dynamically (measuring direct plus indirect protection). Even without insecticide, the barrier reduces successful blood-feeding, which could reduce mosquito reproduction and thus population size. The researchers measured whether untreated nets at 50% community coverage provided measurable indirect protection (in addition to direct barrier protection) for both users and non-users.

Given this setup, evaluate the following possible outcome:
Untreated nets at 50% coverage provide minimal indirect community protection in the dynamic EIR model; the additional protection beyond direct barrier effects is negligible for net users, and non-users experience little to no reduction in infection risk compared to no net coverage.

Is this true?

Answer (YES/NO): NO